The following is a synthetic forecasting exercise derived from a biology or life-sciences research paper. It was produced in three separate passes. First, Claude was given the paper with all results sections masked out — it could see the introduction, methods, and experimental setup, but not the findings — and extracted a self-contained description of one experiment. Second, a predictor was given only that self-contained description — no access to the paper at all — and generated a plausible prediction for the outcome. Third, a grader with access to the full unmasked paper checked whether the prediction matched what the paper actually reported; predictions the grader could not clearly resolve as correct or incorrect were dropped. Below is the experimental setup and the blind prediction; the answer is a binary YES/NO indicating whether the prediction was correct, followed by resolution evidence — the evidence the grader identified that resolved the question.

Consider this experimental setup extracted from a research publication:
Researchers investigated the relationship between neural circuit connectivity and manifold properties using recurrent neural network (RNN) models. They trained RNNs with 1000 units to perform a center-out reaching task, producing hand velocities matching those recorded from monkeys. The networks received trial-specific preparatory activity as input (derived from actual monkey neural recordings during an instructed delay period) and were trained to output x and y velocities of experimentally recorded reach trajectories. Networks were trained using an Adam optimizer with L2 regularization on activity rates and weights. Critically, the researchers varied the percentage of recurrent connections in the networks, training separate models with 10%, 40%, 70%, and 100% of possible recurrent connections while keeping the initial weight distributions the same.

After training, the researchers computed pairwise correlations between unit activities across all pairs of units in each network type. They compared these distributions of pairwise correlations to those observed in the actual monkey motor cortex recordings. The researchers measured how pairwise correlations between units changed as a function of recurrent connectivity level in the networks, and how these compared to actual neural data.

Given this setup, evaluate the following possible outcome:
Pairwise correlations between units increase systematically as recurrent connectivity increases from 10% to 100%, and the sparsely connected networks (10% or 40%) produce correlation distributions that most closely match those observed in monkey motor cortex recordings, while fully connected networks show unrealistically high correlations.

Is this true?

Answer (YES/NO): NO